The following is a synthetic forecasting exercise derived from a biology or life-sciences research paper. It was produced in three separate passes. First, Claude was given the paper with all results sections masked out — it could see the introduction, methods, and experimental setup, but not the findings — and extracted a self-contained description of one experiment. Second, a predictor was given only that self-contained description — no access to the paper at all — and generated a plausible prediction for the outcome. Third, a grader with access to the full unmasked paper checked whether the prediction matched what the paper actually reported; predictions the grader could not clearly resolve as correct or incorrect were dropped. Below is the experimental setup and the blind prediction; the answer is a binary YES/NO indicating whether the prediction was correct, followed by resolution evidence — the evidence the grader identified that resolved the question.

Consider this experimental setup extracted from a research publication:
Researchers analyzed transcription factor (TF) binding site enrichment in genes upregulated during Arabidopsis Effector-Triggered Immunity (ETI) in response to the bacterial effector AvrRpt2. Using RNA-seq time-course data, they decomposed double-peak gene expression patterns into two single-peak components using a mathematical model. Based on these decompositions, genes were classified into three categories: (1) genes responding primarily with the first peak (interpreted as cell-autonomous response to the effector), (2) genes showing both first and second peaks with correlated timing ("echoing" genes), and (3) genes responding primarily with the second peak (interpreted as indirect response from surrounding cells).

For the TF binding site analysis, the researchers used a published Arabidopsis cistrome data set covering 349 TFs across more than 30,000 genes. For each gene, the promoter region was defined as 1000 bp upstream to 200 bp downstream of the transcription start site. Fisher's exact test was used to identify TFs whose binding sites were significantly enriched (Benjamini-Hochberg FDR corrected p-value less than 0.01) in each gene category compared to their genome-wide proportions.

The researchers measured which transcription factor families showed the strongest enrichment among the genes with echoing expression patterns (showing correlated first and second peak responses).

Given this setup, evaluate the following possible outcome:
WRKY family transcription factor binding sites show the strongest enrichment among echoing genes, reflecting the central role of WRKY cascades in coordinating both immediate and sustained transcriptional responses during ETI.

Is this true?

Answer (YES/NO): YES